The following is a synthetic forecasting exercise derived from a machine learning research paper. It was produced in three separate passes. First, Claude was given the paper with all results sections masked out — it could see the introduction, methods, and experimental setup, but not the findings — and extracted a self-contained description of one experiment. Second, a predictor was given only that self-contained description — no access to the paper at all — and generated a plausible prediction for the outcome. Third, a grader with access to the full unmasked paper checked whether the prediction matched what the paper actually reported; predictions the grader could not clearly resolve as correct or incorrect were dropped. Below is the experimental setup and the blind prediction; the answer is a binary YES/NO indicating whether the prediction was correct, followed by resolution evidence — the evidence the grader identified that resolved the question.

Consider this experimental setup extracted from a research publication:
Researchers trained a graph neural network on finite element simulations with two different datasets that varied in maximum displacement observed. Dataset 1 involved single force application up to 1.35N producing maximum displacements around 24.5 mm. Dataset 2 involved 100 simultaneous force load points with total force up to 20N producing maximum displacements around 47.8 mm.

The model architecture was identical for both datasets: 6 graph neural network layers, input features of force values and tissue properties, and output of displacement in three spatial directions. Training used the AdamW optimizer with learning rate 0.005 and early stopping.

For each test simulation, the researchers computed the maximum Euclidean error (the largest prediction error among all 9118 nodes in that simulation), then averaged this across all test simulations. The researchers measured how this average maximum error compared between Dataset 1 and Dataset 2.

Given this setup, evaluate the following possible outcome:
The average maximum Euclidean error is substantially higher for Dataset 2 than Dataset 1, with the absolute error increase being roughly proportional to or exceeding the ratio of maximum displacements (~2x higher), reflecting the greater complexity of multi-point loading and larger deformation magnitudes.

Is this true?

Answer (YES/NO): NO